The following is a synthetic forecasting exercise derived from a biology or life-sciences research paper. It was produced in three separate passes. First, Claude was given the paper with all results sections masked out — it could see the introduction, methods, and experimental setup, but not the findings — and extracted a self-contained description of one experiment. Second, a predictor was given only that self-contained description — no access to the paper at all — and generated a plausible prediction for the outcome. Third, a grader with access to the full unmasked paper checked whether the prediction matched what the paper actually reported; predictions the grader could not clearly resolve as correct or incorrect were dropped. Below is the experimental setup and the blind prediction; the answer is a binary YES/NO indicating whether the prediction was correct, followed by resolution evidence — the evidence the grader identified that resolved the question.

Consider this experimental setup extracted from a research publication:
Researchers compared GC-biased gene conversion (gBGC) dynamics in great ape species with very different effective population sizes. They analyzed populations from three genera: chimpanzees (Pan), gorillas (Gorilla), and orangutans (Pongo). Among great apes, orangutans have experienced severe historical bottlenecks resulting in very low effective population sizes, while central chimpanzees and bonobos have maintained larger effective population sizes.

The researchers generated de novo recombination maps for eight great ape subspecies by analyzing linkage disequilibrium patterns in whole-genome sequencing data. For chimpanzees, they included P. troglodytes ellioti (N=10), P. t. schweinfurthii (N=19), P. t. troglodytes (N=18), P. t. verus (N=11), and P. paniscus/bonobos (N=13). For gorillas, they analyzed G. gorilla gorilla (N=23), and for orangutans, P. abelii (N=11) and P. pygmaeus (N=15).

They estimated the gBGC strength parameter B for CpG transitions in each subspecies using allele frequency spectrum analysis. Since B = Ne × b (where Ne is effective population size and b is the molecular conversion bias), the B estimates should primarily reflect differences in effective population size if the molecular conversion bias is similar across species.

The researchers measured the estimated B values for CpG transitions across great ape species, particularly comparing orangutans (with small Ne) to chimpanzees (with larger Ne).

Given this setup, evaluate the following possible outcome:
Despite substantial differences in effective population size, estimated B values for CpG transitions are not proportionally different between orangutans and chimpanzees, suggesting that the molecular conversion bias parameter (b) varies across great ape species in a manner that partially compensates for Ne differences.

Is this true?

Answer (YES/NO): NO